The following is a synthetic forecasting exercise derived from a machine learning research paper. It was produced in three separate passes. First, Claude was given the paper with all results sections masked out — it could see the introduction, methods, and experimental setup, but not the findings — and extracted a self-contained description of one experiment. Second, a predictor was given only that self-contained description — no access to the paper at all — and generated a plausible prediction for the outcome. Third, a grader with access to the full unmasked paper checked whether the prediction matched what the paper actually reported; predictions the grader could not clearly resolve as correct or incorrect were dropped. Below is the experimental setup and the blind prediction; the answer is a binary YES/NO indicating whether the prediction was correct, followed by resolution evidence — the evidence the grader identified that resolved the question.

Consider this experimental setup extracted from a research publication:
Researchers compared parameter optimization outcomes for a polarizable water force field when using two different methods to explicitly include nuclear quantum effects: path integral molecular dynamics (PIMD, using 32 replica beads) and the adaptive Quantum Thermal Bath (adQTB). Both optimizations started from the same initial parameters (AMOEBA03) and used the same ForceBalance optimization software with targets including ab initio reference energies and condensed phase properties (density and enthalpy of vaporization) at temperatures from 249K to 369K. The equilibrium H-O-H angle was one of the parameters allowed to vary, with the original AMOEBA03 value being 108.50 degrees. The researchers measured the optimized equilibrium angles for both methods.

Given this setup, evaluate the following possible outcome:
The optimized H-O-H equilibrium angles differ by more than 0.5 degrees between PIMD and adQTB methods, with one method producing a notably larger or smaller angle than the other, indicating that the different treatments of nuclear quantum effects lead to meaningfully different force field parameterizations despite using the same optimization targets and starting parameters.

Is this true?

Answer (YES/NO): YES